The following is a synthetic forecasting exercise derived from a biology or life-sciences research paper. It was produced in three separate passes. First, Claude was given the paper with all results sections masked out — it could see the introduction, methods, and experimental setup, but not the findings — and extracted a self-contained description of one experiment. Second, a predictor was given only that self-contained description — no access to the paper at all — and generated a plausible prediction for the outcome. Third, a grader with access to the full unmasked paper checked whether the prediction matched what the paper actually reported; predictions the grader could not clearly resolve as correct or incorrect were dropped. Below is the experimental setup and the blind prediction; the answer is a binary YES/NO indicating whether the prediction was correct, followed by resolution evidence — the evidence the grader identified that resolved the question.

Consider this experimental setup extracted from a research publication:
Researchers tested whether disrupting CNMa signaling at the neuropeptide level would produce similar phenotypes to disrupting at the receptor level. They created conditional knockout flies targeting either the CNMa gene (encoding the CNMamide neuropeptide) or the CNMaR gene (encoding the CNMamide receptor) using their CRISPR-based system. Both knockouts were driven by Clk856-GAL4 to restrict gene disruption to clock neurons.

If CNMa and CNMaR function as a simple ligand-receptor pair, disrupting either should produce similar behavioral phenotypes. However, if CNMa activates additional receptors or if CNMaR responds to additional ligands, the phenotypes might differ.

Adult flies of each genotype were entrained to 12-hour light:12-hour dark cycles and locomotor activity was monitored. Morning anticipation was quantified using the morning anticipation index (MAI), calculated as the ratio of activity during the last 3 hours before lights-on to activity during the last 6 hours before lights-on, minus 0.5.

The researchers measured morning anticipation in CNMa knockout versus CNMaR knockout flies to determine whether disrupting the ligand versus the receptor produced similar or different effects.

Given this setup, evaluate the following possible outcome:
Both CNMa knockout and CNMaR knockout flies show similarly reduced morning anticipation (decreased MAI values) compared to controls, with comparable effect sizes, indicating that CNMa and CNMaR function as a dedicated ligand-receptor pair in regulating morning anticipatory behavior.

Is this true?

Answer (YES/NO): NO